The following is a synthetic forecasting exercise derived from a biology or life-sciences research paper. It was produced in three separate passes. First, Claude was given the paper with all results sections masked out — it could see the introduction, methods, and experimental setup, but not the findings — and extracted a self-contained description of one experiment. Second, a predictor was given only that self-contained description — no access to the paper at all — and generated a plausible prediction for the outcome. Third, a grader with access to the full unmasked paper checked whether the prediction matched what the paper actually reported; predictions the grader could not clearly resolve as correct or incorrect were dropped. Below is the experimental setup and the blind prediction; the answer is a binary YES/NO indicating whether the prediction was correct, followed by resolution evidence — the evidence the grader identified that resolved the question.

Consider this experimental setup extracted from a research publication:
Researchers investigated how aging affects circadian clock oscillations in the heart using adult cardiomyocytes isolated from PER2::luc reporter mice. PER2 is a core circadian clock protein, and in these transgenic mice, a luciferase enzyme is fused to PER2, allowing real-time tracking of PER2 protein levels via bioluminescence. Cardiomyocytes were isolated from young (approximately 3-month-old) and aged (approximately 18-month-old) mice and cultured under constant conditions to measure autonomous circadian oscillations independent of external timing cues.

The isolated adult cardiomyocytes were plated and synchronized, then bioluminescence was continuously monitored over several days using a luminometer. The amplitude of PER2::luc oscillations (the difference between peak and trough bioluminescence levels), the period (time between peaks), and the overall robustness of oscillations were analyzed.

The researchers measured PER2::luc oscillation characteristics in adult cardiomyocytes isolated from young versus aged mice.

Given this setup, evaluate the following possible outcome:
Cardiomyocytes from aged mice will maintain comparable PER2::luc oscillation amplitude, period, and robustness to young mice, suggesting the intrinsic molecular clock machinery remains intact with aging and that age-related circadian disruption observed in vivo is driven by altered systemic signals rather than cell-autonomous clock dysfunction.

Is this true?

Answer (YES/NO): NO